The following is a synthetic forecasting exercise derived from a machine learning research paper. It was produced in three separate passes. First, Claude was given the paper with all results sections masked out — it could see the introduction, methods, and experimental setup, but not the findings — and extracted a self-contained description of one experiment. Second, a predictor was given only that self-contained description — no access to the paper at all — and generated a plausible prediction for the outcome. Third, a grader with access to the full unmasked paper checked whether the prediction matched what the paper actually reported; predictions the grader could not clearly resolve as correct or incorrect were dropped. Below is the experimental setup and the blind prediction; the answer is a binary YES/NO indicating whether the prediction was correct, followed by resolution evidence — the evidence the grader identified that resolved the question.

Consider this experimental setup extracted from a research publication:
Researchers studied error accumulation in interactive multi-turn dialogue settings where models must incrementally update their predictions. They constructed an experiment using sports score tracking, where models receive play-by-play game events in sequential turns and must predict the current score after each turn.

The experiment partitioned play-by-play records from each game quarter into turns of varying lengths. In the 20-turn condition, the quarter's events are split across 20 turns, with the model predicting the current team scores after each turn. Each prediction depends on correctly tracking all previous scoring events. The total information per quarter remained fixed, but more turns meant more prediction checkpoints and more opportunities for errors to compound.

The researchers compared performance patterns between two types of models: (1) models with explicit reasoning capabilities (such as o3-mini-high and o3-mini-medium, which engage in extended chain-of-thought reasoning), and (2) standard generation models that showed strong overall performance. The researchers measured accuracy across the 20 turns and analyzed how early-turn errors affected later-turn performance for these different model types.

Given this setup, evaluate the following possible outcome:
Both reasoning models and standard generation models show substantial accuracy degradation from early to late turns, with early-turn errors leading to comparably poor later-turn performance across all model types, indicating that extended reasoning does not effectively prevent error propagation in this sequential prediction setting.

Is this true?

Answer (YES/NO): NO